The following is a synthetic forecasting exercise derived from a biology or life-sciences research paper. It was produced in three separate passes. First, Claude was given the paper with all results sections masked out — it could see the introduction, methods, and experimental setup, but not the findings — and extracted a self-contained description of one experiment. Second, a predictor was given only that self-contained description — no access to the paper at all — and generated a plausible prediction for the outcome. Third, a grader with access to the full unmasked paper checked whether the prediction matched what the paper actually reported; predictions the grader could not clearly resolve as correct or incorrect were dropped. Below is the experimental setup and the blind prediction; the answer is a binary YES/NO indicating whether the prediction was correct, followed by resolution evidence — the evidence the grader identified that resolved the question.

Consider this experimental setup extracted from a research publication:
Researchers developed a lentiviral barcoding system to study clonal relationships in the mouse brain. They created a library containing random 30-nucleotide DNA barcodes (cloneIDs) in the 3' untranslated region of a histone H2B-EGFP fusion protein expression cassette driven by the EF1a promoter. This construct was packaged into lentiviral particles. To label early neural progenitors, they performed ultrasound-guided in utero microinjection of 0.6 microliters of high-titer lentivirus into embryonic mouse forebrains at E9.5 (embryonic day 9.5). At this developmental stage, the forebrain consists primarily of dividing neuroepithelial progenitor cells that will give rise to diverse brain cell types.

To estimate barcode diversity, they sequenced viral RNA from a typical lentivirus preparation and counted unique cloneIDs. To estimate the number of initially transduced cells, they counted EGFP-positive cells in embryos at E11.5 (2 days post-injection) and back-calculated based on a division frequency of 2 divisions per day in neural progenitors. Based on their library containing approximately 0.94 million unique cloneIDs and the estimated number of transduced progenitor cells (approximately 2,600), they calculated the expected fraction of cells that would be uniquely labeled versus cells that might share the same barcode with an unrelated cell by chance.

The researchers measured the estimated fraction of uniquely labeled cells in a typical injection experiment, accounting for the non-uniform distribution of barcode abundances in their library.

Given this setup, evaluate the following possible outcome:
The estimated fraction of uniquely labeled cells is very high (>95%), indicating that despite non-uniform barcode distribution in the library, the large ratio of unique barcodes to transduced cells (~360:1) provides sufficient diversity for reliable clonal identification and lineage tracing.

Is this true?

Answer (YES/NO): YES